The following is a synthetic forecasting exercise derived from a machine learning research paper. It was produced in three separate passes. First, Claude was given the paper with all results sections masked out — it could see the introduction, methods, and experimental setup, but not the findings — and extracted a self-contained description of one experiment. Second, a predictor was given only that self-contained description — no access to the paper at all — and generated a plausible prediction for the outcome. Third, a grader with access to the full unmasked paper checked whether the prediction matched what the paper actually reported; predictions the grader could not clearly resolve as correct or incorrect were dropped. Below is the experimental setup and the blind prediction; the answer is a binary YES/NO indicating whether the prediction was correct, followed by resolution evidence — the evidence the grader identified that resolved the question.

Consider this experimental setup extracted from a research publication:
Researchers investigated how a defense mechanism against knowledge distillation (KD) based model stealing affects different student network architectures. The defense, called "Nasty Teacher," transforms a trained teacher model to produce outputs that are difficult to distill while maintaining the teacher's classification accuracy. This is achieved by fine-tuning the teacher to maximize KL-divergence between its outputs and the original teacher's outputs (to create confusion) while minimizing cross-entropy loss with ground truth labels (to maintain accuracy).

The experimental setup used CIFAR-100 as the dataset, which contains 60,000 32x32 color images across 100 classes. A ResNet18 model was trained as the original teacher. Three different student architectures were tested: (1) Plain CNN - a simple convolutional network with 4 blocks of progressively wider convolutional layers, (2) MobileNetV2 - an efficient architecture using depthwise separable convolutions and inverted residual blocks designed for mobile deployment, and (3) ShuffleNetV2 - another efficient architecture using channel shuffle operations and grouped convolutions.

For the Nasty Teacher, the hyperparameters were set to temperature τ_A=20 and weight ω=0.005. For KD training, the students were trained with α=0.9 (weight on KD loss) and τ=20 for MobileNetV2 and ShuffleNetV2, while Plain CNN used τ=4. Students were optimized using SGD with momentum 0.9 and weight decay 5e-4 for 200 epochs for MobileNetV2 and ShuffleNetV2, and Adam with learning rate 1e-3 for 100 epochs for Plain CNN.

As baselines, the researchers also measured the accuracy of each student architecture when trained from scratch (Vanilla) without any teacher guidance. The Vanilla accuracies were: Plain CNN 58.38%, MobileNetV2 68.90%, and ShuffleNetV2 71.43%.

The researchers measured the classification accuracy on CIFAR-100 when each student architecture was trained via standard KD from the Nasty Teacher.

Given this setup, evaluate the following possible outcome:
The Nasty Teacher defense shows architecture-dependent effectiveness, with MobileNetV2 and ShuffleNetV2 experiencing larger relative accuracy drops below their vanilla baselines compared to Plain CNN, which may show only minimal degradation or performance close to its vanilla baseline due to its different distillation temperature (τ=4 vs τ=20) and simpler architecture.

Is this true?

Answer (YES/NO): YES